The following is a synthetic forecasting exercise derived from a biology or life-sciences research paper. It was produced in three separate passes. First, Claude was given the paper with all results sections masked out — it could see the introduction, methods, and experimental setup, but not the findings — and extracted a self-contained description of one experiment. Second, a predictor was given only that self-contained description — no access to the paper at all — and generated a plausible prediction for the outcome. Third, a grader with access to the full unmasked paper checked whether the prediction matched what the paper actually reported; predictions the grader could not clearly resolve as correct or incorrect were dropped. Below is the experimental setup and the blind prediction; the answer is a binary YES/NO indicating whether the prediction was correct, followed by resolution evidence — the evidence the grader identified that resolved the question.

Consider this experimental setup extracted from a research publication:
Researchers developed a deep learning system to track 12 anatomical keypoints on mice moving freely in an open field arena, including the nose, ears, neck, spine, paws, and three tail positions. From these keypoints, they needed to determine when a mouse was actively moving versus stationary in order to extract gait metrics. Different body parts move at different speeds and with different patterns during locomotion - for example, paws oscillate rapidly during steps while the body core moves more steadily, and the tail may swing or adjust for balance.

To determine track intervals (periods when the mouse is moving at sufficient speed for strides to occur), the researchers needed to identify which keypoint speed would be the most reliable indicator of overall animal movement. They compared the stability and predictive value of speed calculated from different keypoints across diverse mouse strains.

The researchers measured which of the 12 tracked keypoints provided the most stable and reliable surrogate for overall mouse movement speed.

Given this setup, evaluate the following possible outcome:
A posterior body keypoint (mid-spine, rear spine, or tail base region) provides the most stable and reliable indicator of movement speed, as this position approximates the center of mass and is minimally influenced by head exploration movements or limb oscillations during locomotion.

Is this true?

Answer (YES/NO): YES